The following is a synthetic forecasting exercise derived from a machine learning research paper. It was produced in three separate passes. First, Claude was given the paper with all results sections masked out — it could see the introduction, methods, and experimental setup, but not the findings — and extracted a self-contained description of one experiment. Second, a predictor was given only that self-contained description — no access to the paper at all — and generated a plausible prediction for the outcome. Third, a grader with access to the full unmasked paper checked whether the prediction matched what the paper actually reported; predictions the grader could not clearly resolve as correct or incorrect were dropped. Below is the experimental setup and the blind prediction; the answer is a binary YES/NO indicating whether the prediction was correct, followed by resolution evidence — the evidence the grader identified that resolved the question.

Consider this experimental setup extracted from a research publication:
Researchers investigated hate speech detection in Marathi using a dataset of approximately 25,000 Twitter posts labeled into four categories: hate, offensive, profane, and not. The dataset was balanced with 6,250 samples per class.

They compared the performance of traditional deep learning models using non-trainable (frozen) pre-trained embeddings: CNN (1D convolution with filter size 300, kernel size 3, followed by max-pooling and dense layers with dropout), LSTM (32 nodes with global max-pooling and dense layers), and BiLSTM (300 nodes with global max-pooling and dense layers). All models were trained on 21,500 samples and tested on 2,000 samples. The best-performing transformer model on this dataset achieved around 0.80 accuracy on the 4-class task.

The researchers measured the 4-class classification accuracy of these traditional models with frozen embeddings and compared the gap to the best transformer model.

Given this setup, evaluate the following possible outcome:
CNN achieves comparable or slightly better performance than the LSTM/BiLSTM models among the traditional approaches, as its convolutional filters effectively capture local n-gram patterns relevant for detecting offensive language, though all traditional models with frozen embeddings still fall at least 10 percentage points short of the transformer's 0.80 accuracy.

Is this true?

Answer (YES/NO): NO